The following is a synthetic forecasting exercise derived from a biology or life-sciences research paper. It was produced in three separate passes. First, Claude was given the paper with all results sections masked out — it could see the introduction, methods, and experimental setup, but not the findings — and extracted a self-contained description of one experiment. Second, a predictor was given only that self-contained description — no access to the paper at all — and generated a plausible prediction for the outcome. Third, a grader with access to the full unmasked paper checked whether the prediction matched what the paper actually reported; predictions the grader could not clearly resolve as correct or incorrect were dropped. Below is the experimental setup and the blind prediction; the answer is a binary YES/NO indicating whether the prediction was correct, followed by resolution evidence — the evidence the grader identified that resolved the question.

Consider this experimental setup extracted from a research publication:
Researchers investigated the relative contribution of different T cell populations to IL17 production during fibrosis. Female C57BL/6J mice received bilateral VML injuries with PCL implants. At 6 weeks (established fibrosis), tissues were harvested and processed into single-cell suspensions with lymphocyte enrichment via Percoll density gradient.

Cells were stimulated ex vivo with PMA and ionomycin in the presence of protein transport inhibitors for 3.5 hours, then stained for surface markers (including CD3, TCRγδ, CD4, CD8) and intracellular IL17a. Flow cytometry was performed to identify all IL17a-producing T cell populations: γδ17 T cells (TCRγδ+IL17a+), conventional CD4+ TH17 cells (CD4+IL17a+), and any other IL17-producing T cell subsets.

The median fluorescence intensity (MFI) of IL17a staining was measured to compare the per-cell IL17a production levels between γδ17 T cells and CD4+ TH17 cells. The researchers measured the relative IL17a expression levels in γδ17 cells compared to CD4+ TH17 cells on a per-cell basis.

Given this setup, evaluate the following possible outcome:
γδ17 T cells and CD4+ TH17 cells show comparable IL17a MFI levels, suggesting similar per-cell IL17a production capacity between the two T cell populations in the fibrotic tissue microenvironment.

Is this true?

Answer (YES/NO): NO